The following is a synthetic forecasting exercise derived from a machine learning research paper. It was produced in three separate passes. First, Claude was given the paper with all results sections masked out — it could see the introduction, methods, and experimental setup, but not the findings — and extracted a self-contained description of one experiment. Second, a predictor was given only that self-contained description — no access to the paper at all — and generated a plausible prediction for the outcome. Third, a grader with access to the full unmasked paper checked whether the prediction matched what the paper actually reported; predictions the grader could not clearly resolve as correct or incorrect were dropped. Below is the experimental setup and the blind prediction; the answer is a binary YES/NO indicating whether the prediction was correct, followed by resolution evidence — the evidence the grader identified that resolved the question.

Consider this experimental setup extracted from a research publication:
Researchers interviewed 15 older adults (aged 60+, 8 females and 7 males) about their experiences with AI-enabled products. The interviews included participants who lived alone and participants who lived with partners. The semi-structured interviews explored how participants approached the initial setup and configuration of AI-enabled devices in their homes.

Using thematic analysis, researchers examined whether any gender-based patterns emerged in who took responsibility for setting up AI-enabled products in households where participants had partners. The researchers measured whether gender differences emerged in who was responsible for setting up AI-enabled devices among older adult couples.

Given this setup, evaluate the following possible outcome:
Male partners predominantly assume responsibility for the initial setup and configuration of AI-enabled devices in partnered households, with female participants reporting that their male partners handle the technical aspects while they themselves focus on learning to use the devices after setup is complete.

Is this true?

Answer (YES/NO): YES